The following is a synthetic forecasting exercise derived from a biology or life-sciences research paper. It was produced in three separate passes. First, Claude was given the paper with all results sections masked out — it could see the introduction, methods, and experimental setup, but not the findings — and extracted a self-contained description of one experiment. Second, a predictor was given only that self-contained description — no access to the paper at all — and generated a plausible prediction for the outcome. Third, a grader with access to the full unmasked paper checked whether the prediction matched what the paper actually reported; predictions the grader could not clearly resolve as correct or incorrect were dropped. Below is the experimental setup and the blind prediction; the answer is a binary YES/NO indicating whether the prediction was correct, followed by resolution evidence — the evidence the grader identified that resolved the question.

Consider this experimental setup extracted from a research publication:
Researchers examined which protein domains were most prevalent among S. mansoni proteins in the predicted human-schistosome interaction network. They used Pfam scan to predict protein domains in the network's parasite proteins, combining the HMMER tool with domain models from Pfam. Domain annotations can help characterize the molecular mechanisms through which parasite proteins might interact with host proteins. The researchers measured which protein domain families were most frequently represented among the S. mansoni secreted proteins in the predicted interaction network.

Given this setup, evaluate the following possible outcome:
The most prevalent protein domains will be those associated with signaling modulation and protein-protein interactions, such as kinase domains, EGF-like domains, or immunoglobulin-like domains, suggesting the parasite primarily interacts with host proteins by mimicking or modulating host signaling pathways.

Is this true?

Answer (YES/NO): NO